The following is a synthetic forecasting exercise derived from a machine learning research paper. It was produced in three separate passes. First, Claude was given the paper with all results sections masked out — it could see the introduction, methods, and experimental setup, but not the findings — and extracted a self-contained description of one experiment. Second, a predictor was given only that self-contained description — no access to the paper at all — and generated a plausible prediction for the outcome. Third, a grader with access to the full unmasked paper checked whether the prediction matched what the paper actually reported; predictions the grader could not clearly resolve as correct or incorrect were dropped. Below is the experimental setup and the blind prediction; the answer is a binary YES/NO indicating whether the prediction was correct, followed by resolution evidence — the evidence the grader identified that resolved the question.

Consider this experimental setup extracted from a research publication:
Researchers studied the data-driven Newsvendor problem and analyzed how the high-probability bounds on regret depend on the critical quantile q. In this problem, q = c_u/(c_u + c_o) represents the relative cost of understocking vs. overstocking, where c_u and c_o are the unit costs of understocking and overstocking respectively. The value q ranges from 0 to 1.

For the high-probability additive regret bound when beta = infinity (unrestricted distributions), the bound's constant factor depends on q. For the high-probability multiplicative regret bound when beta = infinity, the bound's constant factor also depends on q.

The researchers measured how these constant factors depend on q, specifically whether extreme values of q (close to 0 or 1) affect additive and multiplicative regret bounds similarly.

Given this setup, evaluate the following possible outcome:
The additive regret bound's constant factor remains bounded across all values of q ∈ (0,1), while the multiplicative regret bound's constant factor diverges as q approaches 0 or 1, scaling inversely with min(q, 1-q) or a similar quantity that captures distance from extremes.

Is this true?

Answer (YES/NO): NO